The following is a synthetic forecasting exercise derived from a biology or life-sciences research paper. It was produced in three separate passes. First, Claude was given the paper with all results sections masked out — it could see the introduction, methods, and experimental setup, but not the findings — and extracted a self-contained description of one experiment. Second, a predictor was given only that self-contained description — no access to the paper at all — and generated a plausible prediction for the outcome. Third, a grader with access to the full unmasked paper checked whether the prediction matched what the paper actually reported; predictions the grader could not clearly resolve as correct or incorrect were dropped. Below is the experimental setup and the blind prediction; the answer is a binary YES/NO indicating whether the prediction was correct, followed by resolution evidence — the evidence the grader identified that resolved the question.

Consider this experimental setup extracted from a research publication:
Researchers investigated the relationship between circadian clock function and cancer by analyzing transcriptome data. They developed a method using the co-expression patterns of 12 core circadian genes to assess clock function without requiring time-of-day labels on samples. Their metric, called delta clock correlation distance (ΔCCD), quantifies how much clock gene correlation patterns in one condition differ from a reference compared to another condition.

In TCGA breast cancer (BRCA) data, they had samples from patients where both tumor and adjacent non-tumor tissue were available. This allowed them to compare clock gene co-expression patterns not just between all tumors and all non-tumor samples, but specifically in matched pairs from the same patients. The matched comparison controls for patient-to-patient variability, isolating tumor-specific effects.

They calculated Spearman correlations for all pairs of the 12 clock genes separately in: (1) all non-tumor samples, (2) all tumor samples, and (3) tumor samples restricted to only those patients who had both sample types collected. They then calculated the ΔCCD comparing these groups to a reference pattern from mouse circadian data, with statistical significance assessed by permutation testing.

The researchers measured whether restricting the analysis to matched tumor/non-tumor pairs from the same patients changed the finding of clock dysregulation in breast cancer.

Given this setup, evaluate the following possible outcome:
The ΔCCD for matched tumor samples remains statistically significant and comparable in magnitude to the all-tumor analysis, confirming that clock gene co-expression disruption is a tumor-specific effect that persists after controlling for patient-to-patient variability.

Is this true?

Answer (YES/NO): YES